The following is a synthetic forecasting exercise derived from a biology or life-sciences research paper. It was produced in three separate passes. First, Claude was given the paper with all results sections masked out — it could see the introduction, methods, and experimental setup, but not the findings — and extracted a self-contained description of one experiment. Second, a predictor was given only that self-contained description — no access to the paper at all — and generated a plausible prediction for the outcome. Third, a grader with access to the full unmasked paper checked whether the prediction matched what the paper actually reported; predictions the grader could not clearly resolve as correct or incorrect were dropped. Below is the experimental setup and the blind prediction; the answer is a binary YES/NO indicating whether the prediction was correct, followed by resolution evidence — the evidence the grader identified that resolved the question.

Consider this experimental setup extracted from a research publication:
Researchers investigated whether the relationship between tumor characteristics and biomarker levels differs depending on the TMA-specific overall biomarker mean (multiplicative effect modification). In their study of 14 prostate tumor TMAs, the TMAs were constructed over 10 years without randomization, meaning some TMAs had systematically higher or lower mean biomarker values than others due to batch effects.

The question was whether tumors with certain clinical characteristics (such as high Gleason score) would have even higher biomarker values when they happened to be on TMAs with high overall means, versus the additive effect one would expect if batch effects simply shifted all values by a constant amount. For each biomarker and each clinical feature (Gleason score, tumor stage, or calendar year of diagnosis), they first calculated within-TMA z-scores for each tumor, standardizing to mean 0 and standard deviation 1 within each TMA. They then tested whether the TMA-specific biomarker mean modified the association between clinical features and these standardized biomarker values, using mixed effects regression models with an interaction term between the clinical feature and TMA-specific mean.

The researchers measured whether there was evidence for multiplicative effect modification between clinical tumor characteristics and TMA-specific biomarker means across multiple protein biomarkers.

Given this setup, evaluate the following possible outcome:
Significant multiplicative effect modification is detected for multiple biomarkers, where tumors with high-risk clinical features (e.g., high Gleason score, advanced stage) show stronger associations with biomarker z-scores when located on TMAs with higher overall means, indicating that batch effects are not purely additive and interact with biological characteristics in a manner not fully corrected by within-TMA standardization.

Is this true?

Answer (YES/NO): NO